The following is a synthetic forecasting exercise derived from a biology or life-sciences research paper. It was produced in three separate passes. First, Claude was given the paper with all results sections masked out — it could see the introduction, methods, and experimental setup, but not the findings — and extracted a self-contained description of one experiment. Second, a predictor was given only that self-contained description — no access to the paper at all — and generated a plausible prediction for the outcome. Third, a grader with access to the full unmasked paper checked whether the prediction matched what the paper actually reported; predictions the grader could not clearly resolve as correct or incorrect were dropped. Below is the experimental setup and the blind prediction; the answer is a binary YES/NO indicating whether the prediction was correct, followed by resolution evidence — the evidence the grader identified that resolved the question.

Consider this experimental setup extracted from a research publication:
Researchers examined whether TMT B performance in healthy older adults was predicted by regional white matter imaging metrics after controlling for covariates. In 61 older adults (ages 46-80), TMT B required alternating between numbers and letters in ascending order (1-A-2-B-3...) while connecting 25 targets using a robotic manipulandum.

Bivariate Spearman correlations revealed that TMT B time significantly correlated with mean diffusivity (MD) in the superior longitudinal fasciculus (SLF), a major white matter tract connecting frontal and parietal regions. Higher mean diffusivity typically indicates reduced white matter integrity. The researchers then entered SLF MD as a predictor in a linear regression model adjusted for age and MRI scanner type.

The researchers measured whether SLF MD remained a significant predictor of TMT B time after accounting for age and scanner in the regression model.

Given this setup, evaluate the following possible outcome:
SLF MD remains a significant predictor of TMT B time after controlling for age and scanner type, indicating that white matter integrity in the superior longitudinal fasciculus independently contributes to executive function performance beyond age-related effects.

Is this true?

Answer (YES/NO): NO